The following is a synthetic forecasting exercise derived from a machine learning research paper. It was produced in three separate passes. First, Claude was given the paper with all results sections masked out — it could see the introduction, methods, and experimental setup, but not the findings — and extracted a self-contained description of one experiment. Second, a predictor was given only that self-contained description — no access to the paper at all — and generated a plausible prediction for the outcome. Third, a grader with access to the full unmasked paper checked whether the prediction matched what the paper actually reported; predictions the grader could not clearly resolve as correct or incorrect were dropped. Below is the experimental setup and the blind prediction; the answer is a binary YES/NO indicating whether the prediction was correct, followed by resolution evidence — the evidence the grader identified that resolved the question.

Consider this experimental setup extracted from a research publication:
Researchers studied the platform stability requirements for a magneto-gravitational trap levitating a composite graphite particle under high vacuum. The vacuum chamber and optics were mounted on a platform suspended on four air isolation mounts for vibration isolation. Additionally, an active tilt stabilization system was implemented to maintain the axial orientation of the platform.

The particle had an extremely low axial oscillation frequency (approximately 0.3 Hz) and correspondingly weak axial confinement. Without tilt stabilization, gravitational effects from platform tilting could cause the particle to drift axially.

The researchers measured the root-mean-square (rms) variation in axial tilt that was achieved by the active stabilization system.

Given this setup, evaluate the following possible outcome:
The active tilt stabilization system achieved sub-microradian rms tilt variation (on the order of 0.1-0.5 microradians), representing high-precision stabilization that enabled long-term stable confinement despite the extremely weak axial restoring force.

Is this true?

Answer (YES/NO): NO